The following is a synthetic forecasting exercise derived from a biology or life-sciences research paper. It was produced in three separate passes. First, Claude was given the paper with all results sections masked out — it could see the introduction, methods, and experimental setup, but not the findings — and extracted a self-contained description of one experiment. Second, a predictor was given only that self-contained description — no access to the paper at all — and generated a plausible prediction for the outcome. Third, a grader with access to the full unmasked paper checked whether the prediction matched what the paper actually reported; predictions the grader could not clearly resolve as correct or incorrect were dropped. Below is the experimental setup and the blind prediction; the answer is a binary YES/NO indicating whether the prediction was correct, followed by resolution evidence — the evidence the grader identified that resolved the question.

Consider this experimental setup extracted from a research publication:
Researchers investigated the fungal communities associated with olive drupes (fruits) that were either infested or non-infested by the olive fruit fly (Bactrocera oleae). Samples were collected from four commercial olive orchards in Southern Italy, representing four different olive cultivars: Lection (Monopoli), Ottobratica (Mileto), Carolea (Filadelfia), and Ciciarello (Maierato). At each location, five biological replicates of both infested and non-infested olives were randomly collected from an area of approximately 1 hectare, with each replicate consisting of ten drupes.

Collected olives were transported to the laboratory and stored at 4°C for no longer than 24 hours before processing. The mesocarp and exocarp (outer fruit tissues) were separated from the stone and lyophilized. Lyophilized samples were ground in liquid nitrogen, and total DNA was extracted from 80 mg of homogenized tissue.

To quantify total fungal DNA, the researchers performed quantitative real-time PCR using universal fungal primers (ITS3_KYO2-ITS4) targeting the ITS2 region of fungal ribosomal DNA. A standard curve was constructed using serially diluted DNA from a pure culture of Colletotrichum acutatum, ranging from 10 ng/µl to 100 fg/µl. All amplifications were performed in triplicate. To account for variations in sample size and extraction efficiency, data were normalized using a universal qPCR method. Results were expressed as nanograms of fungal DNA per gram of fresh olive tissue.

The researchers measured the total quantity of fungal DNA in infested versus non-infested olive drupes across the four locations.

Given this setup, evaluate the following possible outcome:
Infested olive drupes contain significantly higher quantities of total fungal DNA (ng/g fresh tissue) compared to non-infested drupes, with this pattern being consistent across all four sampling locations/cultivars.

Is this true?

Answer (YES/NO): NO